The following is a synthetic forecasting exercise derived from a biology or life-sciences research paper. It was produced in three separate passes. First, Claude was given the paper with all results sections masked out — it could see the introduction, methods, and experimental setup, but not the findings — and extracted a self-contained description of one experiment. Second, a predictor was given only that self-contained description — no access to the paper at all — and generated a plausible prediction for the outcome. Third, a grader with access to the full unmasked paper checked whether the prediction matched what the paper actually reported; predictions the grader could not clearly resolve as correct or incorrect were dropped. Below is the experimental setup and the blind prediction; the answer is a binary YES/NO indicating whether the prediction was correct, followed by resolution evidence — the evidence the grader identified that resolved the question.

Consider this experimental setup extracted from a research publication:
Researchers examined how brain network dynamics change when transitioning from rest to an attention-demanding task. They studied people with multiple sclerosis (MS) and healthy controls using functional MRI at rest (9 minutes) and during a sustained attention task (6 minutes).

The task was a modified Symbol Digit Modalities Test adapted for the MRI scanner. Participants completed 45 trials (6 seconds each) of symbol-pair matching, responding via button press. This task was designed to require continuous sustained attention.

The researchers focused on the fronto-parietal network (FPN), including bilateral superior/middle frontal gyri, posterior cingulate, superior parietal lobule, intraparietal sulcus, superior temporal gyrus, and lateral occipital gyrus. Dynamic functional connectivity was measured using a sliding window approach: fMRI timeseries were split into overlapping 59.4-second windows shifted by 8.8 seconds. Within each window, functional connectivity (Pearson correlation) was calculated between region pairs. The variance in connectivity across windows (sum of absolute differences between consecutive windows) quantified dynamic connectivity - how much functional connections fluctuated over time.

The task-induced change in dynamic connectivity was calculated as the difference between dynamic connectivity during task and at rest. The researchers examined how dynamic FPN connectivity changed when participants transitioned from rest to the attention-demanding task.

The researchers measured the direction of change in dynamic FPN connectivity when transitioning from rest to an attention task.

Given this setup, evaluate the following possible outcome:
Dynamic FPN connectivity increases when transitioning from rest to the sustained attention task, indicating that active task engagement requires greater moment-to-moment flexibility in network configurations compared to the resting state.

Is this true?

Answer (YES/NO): NO